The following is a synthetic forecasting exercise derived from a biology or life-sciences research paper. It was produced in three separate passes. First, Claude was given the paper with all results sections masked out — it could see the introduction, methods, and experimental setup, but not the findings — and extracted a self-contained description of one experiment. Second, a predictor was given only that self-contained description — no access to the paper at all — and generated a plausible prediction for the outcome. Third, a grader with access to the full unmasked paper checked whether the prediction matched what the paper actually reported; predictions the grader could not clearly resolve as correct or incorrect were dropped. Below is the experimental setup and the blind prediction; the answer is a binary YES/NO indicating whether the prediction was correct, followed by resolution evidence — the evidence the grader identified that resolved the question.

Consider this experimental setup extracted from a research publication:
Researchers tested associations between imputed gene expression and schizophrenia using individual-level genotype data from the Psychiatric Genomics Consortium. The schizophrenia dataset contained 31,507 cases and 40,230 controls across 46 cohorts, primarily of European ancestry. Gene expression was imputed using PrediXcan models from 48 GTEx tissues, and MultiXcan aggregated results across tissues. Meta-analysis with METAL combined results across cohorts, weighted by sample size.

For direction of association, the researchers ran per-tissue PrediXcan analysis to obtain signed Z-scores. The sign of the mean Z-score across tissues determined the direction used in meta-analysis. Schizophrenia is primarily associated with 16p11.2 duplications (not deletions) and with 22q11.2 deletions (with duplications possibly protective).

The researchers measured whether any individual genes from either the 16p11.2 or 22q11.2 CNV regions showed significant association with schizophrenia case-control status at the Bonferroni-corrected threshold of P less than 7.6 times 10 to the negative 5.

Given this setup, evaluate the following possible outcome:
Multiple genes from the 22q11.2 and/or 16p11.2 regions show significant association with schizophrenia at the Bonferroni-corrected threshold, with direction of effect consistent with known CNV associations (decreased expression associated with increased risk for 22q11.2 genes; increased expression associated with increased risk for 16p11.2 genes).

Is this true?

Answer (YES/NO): NO